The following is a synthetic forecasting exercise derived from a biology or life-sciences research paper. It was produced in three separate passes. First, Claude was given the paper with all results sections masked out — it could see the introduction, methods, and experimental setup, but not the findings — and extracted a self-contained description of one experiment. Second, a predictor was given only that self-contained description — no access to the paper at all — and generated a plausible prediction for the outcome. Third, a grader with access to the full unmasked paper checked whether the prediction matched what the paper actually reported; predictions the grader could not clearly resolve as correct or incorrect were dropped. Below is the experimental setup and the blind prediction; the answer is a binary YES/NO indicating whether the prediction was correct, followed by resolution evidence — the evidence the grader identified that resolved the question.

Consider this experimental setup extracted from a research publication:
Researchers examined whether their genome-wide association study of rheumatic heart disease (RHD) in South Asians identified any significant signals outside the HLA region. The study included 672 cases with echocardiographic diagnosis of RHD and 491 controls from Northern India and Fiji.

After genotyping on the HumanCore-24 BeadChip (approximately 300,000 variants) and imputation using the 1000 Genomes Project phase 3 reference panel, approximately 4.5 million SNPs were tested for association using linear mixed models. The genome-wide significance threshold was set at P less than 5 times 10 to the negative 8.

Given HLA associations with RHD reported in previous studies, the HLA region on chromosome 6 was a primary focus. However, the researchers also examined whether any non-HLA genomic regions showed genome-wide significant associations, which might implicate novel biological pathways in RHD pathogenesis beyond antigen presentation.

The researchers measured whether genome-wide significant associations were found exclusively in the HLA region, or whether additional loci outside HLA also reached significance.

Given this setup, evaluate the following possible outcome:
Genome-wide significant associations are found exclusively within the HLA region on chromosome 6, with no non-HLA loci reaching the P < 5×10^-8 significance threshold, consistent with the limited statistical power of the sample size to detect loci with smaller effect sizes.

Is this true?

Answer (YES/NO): YES